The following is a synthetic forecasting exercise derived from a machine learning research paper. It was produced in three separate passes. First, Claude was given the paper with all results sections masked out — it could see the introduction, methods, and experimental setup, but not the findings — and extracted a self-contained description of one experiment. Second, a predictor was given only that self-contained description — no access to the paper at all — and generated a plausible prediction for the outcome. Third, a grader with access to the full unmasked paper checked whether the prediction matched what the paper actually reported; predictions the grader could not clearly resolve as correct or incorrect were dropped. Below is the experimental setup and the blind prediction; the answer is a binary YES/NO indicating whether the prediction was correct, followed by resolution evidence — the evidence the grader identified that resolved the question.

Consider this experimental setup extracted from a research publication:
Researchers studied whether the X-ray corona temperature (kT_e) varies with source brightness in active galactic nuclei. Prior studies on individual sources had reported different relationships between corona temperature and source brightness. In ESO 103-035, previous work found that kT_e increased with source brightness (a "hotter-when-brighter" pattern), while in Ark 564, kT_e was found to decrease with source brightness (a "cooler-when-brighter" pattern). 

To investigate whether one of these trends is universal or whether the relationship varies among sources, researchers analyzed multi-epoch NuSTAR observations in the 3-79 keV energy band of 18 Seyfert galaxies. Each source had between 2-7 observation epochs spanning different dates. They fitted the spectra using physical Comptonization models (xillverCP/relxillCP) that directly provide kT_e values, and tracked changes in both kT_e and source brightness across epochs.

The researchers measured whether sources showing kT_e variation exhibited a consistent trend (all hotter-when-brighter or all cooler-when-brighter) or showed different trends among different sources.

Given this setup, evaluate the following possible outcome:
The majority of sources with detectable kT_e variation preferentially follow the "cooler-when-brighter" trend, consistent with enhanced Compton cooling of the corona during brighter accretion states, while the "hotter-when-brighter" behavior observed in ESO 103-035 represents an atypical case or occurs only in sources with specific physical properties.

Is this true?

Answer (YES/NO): NO